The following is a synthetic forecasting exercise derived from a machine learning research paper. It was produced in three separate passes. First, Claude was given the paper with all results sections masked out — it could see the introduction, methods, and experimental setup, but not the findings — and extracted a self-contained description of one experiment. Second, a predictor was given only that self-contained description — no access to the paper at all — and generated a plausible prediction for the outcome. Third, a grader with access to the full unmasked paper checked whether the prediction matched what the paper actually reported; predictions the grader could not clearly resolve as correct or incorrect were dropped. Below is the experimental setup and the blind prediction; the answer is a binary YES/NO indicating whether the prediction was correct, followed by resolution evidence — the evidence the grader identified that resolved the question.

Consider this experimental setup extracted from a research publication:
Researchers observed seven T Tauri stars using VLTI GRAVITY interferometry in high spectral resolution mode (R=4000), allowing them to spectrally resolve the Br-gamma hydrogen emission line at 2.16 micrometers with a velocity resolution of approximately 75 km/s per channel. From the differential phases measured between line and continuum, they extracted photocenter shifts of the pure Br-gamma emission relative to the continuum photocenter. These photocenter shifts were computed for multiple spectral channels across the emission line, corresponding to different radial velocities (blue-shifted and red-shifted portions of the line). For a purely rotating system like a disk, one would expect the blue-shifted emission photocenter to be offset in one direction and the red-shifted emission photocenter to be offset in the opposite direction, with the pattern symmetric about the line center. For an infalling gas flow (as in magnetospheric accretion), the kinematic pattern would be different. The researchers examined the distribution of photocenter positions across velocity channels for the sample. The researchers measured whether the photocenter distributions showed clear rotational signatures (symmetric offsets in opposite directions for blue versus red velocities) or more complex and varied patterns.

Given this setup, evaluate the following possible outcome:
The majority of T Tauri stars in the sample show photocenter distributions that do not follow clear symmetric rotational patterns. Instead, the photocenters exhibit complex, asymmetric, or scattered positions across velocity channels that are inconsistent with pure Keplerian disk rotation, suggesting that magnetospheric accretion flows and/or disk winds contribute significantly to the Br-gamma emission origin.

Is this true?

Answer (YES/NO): YES